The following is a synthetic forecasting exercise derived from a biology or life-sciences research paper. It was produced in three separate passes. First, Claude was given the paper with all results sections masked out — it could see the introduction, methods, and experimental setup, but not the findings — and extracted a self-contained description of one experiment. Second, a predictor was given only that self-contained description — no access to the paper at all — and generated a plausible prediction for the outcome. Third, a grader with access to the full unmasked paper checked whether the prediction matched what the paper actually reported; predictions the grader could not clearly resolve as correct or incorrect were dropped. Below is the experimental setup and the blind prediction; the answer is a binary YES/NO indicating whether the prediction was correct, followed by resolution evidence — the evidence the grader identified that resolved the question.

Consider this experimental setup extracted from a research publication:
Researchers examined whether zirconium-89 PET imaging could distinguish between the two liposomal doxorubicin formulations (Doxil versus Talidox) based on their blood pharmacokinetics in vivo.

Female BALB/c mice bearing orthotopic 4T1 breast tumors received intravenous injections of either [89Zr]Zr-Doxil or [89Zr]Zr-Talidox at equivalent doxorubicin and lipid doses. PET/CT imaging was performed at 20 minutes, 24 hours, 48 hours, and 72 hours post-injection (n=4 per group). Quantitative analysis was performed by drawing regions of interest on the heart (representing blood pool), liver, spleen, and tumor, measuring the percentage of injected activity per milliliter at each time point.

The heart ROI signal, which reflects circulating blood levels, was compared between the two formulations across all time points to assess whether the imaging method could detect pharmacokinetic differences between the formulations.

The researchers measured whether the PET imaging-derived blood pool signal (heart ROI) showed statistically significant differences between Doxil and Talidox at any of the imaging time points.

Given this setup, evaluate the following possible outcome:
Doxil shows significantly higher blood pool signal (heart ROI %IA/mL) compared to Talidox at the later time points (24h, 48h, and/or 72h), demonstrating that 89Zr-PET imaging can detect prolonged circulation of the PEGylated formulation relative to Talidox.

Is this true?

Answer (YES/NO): NO